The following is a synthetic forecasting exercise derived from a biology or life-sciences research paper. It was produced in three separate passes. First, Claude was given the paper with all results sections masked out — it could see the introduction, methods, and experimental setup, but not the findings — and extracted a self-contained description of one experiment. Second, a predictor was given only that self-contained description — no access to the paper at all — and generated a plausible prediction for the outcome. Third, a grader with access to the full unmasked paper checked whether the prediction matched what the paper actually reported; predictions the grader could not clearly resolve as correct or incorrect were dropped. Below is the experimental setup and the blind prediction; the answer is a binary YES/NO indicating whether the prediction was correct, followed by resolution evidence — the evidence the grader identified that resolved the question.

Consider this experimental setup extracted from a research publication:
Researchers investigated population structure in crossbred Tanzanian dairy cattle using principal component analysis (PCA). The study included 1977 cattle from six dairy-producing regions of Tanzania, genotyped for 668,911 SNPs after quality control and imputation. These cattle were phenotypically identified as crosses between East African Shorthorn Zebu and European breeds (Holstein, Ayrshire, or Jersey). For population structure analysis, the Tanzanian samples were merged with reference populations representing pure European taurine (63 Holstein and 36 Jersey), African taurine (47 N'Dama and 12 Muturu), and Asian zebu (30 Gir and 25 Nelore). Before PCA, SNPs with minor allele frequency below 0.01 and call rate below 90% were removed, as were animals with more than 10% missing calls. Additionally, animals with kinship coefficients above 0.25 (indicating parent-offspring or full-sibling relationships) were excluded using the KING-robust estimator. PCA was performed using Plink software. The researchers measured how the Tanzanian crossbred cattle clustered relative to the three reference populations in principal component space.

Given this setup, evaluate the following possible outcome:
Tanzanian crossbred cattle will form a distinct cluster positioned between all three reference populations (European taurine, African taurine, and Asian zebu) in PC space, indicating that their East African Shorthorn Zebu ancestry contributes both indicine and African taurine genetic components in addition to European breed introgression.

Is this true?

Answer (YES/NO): NO